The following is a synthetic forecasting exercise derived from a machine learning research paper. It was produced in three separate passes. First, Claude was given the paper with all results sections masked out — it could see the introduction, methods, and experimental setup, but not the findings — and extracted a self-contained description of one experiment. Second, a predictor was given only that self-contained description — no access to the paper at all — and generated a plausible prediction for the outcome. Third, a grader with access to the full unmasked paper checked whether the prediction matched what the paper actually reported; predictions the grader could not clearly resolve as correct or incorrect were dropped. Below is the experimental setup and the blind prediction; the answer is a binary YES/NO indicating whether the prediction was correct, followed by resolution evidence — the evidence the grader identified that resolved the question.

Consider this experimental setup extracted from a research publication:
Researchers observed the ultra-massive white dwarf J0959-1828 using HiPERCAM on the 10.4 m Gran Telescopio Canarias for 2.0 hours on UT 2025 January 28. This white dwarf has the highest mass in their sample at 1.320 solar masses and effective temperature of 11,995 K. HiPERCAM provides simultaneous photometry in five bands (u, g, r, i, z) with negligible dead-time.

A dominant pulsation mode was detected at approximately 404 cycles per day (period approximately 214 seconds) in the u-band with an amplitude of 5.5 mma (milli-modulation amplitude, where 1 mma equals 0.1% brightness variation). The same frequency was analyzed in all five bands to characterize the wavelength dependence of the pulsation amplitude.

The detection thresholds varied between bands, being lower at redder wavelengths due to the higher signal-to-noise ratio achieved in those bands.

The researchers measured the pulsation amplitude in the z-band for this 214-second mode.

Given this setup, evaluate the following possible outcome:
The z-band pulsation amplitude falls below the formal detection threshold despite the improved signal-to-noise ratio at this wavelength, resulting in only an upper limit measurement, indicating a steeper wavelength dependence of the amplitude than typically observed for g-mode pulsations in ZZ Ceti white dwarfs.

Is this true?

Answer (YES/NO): NO